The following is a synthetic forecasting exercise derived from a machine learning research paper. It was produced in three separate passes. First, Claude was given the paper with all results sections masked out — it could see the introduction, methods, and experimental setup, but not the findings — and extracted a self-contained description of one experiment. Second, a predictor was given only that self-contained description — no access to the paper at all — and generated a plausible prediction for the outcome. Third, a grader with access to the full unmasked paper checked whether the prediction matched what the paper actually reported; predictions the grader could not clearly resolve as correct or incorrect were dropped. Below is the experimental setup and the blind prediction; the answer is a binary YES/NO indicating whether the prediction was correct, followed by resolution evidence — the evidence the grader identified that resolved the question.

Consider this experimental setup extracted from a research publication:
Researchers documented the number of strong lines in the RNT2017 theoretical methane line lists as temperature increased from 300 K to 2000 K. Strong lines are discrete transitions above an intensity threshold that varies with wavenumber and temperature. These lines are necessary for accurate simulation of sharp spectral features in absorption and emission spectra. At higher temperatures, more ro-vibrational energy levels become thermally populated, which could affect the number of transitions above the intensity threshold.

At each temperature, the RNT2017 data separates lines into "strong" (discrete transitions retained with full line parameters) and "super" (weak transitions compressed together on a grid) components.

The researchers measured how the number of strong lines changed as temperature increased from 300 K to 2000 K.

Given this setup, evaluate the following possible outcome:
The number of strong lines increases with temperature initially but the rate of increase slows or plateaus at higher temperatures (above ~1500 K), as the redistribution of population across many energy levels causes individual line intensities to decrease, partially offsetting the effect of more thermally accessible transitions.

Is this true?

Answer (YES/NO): YES